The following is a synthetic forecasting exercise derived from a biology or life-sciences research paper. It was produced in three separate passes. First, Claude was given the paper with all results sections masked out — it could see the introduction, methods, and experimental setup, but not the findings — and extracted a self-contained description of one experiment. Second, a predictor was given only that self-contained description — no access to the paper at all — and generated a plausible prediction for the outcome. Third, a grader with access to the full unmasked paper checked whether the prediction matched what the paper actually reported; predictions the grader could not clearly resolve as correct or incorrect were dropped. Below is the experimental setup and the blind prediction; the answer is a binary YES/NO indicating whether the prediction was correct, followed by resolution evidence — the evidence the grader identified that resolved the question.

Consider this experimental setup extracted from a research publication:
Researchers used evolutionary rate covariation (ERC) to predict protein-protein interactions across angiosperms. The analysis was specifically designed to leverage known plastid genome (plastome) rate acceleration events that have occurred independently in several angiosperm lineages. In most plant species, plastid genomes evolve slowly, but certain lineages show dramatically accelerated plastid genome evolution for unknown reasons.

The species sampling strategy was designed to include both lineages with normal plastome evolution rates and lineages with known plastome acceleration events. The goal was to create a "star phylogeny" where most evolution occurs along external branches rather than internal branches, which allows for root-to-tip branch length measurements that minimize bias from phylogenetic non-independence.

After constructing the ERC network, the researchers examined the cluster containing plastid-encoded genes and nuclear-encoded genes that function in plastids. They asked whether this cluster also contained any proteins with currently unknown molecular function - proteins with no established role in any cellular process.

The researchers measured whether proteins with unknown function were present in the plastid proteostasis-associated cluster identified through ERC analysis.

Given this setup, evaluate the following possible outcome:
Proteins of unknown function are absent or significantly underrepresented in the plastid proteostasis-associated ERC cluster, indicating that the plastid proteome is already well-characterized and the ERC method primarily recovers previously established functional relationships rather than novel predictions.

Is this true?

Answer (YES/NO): NO